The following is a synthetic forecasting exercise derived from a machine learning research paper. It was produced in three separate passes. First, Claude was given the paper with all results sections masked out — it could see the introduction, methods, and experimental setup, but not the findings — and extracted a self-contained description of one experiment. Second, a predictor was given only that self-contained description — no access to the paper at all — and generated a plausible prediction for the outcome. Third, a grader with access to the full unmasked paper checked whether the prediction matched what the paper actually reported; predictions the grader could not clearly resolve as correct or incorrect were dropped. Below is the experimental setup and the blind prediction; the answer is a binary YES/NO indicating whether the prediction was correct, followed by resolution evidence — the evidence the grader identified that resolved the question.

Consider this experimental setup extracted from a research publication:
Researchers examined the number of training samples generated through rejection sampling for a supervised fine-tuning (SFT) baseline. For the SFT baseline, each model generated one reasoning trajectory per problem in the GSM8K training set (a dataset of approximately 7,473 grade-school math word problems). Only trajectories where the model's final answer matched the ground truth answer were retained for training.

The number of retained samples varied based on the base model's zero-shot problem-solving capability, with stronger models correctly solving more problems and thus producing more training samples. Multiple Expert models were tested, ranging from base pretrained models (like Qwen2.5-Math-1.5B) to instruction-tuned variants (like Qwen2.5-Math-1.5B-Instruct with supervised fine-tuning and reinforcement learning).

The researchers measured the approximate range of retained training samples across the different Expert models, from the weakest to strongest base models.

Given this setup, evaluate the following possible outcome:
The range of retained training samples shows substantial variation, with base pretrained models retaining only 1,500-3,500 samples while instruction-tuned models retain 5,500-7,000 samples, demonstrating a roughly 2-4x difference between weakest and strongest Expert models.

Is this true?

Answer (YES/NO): NO